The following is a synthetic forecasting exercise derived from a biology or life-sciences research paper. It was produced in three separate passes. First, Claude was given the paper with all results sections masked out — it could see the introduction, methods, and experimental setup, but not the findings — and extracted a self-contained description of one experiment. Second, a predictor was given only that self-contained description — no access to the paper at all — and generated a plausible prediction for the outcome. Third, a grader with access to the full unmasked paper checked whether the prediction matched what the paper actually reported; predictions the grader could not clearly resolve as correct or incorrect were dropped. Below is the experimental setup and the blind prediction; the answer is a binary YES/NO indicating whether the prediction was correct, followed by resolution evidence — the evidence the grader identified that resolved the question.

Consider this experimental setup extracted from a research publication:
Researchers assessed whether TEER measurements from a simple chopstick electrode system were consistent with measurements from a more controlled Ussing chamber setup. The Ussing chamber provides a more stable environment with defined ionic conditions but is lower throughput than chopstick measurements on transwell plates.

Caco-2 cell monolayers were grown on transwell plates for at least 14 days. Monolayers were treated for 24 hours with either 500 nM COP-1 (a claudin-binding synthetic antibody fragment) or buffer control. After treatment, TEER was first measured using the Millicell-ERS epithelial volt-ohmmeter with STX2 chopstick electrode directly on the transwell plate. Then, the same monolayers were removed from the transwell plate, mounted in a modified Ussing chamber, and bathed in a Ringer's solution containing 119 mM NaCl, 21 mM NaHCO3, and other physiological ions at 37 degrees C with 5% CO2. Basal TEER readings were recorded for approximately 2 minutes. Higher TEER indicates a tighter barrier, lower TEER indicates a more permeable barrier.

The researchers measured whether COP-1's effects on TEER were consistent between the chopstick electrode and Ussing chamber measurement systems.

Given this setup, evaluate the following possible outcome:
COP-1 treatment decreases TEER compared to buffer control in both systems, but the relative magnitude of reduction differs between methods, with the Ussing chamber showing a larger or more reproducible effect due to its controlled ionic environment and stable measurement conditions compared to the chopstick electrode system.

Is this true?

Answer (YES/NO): NO